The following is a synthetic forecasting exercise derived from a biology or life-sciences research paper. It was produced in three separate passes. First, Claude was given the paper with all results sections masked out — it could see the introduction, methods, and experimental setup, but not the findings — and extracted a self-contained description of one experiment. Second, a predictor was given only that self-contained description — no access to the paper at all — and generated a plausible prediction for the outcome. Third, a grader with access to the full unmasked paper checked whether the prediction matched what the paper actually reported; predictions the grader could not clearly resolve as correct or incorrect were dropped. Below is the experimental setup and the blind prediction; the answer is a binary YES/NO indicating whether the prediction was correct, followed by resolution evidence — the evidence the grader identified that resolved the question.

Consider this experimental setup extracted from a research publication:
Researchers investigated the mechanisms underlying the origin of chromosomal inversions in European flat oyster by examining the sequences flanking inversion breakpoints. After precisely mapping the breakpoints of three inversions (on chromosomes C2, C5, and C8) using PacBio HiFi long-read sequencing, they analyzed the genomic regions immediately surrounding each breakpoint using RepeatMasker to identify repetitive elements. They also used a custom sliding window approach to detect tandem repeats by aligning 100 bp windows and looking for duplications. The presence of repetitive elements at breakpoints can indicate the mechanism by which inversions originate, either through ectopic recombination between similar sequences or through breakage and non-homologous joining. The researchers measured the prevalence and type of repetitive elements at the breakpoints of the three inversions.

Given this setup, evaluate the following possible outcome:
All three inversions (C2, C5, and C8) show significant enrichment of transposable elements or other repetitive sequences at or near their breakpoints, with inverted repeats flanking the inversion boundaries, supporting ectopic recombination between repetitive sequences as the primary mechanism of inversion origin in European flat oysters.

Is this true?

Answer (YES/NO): NO